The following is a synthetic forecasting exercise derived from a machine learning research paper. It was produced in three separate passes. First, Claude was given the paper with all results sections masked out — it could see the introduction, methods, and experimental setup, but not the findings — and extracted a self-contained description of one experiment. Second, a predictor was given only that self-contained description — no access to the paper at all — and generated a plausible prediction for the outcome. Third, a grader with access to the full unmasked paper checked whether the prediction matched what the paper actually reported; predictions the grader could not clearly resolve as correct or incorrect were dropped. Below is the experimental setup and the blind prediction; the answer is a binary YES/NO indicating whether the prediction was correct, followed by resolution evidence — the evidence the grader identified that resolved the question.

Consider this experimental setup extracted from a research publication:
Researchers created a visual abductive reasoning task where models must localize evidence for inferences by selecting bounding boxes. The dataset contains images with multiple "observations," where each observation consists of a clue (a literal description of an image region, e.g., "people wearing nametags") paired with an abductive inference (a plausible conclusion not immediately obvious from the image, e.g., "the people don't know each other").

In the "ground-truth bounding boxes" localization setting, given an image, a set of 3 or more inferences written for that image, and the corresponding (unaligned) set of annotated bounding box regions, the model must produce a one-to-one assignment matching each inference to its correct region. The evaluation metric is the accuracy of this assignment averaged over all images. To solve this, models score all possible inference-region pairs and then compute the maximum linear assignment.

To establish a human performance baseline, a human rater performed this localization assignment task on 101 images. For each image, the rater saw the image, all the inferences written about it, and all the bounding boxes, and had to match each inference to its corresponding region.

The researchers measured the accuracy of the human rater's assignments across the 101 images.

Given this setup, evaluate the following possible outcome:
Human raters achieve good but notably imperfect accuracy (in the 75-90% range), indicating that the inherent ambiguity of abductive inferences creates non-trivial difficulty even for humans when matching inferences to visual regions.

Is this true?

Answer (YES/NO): NO